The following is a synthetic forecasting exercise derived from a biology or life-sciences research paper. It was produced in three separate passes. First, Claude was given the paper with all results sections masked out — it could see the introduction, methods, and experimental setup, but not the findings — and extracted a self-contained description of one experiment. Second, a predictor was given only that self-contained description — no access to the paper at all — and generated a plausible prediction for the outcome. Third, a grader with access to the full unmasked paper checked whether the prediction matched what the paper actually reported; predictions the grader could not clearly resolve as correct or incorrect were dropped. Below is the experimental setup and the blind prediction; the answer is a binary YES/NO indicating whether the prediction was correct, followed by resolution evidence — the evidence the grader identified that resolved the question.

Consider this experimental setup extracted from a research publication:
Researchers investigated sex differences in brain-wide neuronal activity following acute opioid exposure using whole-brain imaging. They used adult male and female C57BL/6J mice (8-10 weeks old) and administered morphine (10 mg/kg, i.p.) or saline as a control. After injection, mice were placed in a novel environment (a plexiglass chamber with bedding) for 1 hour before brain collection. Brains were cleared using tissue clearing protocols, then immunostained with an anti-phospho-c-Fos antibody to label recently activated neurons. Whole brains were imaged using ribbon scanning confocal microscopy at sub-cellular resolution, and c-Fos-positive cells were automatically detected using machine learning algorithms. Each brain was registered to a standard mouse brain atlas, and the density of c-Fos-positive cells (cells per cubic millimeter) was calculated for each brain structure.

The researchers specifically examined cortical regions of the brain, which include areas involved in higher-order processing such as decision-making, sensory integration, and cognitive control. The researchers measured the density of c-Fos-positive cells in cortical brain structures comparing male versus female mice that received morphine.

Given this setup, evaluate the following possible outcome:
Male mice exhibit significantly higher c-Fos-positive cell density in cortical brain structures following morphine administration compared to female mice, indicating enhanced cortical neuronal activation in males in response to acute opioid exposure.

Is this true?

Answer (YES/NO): NO